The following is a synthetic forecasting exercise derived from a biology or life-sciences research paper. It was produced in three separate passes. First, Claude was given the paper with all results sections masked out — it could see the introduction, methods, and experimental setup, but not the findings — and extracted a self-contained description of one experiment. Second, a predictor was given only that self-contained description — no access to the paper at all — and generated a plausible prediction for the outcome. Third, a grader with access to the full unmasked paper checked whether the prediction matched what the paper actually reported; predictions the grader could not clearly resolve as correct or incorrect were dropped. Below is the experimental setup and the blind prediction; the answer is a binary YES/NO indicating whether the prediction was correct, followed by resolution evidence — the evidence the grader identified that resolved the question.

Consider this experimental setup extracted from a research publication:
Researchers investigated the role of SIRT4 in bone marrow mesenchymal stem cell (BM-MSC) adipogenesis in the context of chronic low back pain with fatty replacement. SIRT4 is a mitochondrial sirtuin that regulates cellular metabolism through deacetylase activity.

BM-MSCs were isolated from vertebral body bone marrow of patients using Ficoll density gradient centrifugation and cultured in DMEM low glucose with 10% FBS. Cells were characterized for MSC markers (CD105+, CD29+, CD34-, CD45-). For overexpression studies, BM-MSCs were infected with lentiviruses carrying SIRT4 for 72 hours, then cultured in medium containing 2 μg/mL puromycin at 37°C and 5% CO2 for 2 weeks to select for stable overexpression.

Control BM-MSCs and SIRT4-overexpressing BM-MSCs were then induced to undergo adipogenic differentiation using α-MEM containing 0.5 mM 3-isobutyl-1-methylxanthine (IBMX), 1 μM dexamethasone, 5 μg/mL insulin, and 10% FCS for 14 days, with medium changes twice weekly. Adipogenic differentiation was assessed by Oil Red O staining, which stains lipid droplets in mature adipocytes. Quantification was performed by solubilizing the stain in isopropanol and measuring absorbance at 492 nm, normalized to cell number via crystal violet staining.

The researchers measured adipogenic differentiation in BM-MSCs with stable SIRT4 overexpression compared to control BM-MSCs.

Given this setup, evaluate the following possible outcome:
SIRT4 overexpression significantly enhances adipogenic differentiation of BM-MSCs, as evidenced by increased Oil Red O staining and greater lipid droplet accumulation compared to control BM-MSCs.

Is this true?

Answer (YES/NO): YES